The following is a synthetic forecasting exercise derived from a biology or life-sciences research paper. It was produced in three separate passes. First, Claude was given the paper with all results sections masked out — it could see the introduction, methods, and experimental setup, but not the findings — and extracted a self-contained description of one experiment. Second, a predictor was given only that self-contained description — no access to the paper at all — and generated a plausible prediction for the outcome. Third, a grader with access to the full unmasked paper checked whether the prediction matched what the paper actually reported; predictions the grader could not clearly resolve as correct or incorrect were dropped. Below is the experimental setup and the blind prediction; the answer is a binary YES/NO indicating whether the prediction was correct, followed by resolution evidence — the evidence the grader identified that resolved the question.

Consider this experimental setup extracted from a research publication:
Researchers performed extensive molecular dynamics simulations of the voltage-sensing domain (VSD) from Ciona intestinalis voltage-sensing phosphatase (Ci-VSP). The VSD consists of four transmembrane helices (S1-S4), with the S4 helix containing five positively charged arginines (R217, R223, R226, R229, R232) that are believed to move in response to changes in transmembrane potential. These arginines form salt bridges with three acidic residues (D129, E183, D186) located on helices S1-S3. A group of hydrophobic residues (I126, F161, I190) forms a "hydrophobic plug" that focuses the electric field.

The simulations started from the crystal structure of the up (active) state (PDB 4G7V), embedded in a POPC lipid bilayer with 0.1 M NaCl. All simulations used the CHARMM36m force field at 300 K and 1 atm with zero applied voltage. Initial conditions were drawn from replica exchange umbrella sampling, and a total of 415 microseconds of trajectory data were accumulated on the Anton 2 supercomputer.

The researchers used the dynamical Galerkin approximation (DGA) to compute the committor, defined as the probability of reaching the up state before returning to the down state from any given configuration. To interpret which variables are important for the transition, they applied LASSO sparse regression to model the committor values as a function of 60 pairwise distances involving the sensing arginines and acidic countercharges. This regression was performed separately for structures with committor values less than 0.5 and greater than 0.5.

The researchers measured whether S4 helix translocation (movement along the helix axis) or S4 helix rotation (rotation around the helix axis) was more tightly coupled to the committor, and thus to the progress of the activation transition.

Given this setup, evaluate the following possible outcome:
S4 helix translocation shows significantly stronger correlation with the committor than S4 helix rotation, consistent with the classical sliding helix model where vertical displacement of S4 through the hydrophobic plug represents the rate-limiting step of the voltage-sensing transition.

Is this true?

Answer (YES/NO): NO